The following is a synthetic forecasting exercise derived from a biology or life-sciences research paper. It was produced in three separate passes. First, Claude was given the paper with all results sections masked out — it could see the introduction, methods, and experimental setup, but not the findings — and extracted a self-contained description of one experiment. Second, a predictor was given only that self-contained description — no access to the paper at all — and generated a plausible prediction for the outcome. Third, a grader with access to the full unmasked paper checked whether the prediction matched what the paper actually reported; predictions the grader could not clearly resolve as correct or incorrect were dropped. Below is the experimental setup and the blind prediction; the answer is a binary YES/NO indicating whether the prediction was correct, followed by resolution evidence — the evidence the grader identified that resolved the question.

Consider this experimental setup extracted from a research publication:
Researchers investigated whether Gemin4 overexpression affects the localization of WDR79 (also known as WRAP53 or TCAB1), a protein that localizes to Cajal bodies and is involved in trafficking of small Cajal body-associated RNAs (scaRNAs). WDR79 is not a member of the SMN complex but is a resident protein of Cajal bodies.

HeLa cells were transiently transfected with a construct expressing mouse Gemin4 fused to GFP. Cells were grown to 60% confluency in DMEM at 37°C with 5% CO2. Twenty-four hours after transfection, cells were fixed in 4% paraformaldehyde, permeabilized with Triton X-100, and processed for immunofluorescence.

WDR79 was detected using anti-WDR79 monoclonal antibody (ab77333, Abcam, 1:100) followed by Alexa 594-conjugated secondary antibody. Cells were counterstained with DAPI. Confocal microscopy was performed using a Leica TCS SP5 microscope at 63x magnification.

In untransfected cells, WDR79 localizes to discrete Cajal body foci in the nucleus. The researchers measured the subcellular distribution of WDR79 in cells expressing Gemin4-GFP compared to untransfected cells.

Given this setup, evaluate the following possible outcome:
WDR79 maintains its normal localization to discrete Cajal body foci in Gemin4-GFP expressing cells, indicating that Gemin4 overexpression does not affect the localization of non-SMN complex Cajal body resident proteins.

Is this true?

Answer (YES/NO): NO